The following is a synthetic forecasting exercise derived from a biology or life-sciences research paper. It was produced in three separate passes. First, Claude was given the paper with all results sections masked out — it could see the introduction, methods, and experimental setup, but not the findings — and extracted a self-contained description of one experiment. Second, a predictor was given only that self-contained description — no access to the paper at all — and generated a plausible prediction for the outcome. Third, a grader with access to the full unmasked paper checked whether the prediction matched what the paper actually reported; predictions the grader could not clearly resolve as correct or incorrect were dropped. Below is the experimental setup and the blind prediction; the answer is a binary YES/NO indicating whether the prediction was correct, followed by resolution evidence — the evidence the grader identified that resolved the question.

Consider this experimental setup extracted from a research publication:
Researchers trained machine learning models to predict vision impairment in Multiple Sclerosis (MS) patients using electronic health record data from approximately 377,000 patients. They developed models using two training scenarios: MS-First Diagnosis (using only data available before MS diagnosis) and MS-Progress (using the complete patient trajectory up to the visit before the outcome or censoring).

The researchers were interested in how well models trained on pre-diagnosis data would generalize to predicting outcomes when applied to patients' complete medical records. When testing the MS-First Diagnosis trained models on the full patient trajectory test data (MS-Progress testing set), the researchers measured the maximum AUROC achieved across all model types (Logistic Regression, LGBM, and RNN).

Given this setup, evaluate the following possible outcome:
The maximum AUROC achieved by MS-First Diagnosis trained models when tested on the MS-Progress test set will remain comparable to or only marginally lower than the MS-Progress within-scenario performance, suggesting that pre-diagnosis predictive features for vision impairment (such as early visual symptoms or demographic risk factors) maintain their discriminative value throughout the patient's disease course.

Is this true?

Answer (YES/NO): NO